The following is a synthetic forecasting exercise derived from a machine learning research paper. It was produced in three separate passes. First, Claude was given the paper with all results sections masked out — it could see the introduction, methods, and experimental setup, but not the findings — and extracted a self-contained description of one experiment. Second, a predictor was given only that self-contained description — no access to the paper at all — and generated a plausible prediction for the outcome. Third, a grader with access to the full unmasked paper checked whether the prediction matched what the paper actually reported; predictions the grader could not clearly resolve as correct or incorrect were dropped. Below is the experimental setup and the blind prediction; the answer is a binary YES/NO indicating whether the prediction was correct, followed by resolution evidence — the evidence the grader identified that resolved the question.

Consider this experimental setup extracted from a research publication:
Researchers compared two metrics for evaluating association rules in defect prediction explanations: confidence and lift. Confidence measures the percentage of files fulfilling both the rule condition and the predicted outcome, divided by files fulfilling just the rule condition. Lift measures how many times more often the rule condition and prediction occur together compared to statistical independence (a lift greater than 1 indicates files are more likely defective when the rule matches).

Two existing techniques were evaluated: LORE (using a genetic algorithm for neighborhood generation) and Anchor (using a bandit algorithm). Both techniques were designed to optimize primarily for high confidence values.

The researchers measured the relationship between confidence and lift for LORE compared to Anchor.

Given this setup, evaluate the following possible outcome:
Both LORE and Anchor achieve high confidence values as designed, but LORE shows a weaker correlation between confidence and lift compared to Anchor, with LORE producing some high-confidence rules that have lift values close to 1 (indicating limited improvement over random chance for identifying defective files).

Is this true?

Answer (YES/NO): NO